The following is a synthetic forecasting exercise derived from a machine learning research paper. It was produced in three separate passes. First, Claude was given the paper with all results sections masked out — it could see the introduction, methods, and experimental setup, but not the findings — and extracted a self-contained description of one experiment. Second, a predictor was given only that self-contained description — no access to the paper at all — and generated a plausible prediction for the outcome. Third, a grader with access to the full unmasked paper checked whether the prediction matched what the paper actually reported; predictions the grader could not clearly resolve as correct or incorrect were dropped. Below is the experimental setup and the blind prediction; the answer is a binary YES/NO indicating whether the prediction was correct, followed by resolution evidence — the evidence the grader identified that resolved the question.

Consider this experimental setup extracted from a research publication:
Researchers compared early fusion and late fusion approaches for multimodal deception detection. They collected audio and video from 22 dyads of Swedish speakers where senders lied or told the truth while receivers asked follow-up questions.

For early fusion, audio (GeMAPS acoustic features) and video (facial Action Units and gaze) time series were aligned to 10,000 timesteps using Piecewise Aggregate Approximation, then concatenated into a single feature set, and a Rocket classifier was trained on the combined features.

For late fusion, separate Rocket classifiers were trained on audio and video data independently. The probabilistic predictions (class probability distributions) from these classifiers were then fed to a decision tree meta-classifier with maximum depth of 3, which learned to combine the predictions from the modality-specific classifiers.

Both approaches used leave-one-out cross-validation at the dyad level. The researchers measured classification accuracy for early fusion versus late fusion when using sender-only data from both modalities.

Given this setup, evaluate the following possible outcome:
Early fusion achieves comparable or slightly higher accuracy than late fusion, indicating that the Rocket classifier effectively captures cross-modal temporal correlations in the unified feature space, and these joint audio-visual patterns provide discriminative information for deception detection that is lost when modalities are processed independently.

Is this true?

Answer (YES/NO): NO